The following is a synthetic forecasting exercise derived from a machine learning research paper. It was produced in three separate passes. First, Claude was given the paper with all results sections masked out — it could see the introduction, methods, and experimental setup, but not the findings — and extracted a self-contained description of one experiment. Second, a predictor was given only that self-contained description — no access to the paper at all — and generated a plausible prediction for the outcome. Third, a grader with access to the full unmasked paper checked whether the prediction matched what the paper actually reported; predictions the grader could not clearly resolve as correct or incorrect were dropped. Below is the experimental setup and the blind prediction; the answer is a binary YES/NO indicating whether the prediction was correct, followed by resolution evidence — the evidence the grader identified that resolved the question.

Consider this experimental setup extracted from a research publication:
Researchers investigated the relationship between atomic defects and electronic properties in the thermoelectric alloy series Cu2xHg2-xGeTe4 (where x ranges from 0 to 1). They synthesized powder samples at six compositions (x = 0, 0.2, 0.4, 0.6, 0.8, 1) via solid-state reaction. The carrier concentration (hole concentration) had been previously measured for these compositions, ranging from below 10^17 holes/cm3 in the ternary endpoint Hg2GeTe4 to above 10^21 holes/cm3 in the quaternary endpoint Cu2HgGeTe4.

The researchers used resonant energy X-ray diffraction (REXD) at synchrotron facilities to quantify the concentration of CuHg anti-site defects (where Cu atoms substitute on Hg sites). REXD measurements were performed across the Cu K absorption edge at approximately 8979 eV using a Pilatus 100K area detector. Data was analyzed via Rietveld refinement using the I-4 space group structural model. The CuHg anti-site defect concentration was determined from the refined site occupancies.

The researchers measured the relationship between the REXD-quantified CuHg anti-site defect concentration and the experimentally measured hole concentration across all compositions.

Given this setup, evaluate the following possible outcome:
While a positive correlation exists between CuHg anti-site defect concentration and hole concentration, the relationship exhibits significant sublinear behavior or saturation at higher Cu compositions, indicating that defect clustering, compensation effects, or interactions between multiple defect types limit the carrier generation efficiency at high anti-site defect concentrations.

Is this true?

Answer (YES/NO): NO